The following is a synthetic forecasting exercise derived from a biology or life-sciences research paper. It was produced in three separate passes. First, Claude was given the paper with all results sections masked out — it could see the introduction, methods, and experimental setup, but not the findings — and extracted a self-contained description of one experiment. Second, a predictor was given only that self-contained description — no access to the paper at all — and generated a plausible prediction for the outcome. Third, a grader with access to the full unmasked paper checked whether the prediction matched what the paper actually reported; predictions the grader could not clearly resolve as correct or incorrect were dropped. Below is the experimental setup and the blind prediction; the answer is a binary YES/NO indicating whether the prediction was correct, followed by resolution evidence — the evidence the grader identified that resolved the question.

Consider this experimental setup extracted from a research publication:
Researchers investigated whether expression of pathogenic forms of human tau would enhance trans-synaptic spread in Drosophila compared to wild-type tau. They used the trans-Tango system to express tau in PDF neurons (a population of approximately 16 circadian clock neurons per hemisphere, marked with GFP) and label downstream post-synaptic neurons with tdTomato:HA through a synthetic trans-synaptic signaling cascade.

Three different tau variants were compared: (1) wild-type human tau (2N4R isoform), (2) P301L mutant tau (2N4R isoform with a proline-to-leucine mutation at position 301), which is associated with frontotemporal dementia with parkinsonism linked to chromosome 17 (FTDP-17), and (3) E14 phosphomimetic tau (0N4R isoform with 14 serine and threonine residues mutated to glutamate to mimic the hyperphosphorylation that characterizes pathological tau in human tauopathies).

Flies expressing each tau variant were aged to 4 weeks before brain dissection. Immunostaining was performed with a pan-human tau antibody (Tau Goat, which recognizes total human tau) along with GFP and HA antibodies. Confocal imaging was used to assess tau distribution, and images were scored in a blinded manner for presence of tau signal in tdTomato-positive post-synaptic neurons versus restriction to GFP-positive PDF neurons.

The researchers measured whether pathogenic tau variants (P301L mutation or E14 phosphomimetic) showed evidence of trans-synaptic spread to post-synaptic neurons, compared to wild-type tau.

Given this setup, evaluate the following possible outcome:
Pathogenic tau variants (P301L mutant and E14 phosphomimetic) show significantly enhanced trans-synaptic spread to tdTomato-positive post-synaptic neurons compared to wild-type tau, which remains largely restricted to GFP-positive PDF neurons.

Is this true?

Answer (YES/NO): NO